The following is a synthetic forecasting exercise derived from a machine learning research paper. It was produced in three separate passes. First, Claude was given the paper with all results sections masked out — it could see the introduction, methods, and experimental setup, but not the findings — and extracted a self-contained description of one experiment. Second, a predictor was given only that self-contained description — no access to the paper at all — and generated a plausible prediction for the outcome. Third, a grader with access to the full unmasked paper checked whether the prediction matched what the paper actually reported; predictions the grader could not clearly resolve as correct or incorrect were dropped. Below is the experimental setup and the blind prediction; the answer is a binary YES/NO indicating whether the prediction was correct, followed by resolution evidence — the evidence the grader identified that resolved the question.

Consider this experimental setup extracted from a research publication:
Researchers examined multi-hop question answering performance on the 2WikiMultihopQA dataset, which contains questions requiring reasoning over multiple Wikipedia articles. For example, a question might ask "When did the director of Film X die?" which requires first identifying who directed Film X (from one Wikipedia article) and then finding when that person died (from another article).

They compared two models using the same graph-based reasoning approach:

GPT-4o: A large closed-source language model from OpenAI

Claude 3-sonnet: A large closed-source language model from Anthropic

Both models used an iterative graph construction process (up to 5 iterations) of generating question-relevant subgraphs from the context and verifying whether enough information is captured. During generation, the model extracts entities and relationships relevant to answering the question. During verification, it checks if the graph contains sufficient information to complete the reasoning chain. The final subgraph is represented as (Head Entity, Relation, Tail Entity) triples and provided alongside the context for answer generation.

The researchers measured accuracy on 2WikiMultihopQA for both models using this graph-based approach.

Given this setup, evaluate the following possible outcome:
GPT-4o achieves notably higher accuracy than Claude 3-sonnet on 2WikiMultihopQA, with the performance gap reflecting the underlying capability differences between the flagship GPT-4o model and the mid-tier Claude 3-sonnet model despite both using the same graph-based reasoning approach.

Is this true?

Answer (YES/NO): YES